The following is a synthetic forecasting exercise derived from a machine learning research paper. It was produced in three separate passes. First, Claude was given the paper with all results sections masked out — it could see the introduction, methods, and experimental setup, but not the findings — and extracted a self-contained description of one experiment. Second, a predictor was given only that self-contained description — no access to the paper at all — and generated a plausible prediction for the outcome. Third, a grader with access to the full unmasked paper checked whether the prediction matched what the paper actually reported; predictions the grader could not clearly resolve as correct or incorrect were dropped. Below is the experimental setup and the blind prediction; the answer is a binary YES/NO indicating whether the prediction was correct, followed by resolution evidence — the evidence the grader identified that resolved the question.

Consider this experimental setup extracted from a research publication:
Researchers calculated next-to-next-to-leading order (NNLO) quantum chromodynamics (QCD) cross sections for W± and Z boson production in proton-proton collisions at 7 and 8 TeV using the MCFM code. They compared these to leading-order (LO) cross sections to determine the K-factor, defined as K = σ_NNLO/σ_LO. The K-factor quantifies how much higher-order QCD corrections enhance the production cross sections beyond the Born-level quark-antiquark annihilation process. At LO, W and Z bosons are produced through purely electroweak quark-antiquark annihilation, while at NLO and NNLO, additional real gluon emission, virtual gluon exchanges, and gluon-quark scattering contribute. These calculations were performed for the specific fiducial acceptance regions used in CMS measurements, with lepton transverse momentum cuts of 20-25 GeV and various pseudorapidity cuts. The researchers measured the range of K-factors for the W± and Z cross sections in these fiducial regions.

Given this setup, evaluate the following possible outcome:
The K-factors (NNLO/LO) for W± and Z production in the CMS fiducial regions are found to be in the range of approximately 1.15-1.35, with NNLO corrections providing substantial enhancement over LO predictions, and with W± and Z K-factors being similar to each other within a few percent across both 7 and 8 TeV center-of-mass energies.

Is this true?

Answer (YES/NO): NO